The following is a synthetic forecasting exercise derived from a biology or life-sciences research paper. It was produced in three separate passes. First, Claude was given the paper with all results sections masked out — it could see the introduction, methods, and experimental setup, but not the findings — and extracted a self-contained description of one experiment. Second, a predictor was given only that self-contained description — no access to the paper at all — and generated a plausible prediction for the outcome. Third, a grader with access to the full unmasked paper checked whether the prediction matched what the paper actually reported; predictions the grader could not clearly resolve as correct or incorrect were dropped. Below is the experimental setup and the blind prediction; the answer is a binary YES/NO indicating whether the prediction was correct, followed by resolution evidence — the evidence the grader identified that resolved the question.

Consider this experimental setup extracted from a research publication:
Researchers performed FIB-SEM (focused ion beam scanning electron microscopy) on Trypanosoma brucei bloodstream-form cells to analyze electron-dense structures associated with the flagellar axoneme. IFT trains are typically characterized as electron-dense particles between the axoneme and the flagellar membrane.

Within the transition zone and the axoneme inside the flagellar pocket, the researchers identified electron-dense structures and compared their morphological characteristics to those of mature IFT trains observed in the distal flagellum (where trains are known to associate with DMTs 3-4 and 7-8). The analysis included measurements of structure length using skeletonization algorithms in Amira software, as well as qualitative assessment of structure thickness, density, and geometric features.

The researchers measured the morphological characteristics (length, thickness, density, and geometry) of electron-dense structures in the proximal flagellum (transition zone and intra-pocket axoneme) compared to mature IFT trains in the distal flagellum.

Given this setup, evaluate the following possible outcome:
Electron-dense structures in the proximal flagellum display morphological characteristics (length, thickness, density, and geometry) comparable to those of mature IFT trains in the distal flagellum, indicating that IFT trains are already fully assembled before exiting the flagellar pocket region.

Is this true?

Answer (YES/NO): NO